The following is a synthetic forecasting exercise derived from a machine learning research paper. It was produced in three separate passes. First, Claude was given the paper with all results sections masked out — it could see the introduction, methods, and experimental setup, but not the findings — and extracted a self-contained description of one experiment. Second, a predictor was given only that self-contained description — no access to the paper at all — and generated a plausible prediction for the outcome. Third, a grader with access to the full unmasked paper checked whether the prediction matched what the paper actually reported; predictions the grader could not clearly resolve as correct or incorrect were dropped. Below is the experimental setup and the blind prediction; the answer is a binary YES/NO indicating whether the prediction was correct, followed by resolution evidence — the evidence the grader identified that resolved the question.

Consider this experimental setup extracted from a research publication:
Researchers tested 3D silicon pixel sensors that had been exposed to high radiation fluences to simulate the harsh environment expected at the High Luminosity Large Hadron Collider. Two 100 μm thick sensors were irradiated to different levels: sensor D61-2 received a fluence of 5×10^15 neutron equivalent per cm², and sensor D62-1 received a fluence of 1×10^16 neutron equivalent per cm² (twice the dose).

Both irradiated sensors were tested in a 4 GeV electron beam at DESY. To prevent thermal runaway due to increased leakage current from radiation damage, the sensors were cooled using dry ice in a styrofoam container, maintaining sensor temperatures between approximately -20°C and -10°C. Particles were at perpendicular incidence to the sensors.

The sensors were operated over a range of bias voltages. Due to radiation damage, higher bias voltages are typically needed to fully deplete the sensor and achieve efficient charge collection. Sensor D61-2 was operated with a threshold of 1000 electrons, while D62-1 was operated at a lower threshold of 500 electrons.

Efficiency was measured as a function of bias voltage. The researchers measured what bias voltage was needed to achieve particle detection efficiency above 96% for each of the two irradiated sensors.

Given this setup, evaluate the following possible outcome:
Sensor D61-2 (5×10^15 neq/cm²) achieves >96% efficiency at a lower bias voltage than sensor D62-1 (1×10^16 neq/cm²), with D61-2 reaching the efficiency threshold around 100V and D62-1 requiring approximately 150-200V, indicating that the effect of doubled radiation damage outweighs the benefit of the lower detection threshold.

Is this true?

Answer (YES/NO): NO